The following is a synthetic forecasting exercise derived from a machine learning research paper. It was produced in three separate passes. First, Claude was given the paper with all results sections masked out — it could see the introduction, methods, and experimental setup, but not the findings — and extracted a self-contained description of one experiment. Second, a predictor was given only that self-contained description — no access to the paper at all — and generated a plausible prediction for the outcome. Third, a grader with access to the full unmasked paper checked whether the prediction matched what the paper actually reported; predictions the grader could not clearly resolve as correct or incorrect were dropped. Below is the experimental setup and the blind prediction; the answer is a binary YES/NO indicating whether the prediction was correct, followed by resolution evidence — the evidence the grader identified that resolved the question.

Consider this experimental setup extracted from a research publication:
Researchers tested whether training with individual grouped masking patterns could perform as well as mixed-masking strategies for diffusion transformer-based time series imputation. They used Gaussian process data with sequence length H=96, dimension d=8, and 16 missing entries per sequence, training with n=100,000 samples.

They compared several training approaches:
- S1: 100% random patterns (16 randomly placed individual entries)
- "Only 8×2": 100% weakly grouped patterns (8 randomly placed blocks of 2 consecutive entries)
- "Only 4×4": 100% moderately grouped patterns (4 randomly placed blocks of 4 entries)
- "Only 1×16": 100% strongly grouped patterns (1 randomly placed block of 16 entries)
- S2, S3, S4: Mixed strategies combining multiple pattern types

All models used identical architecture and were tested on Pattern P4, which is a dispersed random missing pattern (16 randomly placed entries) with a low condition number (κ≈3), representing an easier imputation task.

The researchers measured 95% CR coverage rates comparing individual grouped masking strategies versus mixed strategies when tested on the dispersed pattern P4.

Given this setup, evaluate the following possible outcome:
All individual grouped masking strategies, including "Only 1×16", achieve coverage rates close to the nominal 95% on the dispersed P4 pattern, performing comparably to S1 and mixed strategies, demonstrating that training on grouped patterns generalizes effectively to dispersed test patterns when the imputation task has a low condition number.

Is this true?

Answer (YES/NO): NO